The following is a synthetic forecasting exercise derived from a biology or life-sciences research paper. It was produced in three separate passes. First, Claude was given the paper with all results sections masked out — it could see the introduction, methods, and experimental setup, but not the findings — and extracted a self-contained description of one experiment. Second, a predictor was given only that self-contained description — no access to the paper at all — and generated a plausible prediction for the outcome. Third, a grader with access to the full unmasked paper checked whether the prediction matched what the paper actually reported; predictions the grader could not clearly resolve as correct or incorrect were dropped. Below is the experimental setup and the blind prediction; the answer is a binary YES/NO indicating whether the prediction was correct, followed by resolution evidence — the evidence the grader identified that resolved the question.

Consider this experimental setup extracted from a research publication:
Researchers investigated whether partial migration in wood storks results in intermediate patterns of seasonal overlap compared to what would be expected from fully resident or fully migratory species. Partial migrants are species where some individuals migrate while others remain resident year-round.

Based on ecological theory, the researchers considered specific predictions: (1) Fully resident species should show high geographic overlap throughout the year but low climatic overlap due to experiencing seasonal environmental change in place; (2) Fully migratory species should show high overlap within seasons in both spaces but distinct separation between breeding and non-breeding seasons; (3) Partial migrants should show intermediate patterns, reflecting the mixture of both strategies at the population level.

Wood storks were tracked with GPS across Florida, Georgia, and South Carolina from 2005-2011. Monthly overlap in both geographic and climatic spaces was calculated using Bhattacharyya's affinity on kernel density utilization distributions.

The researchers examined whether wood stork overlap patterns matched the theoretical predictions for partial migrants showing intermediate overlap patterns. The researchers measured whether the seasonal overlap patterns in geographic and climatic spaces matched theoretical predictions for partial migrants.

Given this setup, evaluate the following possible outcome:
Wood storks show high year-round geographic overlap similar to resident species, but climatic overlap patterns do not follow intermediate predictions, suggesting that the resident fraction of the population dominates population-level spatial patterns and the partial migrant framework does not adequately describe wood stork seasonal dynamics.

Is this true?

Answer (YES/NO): NO